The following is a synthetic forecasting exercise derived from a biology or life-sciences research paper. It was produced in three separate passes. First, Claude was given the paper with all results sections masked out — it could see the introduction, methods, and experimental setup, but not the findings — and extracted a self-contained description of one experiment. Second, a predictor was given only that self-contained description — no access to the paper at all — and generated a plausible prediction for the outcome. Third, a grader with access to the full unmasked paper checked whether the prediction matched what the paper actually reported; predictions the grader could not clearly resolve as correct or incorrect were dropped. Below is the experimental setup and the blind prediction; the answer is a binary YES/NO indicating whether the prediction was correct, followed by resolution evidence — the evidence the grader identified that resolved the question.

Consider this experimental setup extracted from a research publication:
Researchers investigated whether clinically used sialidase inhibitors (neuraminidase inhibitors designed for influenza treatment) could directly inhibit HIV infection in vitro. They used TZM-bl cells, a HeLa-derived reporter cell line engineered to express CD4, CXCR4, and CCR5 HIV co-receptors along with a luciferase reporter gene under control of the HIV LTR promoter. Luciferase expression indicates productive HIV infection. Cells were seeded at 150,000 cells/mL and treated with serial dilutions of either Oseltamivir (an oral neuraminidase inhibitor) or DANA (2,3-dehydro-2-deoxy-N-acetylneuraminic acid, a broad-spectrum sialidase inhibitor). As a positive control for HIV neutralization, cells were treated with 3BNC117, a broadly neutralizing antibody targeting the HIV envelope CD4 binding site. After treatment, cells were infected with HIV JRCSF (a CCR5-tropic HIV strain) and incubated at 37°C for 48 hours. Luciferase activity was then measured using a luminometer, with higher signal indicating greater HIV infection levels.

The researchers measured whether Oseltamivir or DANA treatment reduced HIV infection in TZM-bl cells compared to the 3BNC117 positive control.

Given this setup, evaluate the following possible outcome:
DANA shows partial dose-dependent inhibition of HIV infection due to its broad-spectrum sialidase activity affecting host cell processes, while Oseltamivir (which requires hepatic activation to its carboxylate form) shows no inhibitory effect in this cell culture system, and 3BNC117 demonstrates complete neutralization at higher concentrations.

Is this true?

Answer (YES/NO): NO